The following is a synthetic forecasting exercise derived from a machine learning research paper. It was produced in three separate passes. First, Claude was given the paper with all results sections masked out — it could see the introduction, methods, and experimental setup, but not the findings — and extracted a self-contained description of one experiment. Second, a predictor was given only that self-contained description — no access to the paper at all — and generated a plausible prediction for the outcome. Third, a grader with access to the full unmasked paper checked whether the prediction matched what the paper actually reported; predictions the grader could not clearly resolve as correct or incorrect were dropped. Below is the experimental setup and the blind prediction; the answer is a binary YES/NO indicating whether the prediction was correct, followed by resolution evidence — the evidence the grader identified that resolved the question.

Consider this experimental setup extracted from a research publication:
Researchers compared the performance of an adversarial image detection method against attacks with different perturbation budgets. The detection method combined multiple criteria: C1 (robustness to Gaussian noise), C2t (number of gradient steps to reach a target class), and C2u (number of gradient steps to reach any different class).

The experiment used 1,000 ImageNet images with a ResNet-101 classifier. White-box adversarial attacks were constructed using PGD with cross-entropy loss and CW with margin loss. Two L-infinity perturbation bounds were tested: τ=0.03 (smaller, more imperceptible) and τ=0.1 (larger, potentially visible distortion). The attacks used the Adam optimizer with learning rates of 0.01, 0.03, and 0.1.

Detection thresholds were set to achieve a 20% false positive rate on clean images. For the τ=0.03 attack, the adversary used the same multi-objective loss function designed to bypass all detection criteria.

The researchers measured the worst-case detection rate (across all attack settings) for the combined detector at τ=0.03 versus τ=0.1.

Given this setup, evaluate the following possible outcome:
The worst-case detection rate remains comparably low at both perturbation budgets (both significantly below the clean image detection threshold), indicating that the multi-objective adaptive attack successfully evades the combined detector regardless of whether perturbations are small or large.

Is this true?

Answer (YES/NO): NO